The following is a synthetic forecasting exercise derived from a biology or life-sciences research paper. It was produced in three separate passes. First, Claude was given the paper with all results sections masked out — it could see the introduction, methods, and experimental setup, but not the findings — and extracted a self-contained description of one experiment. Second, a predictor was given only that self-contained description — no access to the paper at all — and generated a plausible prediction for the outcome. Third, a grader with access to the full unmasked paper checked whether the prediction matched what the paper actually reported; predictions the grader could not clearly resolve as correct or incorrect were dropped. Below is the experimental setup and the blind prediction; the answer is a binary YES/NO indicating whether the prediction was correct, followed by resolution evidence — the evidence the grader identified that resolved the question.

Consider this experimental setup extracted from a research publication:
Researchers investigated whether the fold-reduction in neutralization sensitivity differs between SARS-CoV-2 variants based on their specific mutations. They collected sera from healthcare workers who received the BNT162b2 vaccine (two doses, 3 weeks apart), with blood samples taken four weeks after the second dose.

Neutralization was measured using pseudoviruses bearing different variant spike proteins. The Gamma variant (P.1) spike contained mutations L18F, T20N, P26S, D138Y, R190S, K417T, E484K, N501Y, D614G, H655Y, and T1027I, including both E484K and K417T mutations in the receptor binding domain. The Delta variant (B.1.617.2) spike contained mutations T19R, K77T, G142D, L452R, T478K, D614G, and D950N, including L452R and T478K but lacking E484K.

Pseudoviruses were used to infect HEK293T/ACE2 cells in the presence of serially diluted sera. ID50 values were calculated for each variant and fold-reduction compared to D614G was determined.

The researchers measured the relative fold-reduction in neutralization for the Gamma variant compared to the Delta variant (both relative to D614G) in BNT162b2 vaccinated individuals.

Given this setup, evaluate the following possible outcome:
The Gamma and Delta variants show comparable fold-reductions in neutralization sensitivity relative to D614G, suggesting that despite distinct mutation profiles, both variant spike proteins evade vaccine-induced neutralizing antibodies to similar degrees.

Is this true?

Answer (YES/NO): NO